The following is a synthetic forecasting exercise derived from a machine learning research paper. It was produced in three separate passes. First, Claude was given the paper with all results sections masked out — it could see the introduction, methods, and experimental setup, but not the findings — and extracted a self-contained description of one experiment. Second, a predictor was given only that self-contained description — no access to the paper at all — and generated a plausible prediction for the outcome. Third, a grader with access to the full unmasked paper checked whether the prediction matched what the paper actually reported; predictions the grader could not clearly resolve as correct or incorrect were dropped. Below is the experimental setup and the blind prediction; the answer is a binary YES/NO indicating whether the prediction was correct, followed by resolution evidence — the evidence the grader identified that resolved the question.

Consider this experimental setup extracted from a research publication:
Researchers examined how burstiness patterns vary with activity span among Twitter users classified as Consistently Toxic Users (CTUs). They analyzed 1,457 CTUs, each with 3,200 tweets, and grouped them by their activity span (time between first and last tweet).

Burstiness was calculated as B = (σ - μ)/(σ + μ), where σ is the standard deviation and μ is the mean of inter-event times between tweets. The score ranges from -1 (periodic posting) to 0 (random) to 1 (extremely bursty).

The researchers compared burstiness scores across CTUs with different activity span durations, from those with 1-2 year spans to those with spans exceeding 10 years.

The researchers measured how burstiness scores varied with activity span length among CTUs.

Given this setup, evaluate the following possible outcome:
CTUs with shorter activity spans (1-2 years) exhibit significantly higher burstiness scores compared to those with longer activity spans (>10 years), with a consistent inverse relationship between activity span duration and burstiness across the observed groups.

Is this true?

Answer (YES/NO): NO